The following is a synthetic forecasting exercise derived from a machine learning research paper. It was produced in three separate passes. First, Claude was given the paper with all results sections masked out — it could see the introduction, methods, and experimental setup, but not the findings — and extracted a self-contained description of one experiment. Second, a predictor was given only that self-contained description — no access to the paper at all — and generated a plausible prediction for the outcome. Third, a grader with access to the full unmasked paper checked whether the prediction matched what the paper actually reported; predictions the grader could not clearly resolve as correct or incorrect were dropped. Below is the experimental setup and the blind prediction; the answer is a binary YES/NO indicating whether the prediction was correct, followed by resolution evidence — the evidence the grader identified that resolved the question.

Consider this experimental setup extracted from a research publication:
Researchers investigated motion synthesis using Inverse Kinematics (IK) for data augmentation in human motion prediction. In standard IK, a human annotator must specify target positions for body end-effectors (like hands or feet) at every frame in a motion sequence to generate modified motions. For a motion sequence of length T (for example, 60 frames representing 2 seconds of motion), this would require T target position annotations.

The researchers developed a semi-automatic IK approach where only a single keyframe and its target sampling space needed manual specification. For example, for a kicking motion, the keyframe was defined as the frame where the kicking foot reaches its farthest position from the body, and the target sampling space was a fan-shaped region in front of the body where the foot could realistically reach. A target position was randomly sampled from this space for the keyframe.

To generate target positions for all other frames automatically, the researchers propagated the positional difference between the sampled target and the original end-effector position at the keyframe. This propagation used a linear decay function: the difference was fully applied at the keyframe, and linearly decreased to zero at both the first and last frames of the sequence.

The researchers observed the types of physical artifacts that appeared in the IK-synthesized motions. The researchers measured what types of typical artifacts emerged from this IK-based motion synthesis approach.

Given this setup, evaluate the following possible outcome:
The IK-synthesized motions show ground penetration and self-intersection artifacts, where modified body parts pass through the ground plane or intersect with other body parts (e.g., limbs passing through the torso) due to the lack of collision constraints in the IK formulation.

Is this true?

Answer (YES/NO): NO